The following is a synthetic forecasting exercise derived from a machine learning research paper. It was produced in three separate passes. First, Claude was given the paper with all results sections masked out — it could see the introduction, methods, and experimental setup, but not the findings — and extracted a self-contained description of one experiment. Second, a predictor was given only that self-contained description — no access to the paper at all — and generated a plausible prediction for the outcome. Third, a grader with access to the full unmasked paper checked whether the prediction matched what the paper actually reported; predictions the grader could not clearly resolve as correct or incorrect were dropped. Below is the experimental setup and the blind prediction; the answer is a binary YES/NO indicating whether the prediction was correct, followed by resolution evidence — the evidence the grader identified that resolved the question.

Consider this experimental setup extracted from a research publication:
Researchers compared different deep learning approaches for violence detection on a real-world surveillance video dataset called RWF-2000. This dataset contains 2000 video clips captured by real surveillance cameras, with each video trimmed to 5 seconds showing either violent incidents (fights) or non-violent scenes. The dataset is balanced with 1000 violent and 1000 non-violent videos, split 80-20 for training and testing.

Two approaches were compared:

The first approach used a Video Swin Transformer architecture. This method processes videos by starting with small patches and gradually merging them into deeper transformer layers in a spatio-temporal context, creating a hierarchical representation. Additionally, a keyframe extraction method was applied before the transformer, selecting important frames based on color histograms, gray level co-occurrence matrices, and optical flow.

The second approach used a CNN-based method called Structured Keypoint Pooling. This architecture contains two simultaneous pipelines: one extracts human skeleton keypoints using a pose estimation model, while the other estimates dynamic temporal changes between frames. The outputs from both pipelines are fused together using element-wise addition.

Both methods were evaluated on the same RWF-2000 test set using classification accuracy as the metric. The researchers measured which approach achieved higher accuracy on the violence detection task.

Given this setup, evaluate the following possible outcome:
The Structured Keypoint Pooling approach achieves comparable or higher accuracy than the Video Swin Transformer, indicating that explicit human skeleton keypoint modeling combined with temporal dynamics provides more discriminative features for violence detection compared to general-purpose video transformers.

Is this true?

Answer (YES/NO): YES